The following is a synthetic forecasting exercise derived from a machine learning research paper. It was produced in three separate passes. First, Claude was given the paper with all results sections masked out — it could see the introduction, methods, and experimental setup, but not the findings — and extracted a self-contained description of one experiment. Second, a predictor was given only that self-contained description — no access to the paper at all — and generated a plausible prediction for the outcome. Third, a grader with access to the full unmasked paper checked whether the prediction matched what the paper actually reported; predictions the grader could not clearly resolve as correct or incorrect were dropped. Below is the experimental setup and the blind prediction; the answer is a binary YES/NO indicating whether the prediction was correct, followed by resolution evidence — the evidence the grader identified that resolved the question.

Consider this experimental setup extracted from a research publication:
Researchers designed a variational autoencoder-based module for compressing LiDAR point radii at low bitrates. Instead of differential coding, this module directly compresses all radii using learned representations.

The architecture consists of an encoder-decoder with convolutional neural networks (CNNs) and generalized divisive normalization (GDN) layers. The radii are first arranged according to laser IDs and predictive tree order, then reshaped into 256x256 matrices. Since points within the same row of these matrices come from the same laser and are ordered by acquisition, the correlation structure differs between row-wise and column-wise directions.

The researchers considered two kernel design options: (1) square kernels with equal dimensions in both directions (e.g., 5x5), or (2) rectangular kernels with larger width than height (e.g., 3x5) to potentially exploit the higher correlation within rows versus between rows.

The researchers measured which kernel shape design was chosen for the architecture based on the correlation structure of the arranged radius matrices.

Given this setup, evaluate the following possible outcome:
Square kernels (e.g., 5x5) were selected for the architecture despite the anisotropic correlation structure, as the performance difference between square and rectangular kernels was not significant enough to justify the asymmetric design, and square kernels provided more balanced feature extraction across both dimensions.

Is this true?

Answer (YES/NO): NO